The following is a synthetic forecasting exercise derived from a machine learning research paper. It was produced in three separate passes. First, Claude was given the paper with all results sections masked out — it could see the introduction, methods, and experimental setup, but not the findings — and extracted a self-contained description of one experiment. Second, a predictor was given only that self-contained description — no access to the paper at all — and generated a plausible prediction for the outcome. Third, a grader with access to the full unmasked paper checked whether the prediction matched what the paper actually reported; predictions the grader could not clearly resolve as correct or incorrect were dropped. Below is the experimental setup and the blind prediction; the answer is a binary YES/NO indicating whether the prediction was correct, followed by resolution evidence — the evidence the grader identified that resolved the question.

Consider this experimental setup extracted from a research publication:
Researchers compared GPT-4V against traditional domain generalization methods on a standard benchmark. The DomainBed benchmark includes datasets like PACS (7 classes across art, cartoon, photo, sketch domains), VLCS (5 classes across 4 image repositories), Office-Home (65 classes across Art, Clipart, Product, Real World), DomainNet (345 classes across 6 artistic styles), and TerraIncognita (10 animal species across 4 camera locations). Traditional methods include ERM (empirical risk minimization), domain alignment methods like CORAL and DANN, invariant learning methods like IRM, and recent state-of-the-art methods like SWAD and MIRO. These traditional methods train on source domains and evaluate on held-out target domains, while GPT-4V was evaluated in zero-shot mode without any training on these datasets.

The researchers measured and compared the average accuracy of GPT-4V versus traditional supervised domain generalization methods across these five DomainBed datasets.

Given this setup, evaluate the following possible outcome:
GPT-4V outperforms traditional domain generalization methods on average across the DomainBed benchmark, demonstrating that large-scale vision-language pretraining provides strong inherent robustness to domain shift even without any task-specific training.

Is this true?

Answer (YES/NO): YES